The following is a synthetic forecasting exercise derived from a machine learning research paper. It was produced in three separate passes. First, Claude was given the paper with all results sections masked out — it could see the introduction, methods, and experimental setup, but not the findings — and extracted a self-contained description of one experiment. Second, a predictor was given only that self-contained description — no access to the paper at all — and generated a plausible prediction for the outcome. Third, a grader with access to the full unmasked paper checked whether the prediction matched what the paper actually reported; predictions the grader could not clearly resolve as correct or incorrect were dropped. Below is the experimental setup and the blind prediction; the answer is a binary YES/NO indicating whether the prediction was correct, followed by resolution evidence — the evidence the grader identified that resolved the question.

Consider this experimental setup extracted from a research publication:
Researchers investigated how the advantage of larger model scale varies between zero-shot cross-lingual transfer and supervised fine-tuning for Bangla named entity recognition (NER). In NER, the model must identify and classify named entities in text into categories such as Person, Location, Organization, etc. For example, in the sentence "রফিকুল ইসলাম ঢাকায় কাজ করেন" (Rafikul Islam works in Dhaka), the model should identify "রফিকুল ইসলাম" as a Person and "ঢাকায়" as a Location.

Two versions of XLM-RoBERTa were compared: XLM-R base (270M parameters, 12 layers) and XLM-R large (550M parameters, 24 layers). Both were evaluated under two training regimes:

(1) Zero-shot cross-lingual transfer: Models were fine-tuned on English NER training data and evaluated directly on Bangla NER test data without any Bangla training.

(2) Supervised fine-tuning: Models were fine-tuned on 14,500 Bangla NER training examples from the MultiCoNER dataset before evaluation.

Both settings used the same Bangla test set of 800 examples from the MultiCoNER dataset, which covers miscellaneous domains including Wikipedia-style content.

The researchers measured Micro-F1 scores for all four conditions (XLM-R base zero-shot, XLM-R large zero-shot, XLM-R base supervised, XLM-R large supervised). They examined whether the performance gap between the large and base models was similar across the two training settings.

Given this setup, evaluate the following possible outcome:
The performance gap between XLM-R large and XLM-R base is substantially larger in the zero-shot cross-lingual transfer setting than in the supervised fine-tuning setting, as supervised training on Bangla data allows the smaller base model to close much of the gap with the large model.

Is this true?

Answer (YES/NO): YES